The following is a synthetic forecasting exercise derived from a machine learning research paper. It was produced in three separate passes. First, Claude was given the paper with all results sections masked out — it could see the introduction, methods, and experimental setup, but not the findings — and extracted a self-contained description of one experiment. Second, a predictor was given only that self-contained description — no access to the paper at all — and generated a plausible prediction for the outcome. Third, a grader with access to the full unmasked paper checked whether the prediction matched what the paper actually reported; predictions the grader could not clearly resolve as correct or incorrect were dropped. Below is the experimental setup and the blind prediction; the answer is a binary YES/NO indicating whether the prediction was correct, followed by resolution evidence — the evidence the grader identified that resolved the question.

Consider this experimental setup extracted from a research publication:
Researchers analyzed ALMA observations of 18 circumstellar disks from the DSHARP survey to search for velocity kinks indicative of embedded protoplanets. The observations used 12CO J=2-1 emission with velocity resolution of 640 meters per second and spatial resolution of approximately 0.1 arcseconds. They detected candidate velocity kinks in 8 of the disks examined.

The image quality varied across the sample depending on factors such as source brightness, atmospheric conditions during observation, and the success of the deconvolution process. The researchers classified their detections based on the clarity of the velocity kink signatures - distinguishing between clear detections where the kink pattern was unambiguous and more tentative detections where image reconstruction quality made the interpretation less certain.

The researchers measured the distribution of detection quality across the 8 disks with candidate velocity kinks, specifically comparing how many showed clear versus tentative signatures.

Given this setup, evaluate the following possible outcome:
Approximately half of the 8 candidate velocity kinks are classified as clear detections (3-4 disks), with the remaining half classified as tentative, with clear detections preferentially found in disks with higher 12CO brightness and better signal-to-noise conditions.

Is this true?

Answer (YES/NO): NO